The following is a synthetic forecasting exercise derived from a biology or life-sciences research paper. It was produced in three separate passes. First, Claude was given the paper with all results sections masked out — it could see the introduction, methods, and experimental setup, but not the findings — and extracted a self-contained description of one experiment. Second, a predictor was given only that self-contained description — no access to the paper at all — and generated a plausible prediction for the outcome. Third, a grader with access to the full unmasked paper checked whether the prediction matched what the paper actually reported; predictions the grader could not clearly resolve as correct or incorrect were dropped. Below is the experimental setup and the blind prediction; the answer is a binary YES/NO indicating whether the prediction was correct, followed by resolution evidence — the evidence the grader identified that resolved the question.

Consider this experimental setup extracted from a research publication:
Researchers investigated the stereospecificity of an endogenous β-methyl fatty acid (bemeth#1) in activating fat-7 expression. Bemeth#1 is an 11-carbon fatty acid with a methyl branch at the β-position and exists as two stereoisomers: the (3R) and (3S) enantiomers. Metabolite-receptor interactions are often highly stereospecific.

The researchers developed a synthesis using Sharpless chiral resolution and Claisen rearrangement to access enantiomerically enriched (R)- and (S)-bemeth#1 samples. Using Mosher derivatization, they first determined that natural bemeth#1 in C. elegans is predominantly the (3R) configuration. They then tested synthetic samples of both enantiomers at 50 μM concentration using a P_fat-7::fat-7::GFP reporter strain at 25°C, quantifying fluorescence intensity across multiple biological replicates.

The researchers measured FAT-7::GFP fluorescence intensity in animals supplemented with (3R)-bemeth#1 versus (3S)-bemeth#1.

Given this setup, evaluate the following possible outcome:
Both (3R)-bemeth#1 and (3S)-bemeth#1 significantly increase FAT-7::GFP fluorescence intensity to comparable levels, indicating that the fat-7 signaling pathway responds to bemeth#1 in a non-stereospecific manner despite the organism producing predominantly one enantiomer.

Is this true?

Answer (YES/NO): NO